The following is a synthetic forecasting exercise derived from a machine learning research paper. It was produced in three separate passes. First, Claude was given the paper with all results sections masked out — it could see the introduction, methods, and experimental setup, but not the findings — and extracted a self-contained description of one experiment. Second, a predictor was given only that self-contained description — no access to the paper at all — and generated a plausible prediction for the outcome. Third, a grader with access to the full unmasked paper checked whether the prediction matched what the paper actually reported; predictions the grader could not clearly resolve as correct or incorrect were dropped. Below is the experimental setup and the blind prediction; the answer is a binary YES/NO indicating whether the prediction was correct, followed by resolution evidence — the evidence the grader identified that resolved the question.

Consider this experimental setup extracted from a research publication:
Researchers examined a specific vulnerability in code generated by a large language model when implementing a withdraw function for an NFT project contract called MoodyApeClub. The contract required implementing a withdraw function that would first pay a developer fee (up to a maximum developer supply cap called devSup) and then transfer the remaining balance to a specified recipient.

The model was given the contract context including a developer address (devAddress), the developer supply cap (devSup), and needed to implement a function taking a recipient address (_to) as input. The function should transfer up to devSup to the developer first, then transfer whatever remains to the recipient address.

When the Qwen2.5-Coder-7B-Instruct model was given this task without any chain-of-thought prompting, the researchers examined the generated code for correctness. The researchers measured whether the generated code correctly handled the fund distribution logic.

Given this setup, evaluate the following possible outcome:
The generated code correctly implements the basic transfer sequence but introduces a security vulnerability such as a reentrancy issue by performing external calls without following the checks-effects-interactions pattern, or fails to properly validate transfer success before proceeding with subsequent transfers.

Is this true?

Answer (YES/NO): NO